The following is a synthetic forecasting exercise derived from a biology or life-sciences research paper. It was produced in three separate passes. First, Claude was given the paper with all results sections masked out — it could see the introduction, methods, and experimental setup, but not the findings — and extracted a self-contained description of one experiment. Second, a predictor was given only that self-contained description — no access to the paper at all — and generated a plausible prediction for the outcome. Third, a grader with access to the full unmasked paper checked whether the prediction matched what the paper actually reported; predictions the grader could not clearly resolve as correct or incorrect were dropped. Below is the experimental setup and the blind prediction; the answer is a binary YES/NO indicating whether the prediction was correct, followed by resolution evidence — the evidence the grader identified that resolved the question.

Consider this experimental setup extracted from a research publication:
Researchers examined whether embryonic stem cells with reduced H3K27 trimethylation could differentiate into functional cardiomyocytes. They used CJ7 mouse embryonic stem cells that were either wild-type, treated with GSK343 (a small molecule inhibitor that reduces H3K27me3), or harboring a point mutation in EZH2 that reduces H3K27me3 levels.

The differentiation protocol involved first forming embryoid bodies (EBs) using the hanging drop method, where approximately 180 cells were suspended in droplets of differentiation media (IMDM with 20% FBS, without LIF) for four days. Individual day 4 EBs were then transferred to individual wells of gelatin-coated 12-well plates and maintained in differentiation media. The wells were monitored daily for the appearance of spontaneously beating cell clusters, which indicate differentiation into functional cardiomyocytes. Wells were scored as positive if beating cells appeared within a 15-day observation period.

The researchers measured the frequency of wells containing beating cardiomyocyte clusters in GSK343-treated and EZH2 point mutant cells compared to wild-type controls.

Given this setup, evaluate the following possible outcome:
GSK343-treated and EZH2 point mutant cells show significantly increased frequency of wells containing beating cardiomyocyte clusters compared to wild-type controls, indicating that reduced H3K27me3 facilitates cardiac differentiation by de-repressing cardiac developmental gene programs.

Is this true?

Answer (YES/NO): NO